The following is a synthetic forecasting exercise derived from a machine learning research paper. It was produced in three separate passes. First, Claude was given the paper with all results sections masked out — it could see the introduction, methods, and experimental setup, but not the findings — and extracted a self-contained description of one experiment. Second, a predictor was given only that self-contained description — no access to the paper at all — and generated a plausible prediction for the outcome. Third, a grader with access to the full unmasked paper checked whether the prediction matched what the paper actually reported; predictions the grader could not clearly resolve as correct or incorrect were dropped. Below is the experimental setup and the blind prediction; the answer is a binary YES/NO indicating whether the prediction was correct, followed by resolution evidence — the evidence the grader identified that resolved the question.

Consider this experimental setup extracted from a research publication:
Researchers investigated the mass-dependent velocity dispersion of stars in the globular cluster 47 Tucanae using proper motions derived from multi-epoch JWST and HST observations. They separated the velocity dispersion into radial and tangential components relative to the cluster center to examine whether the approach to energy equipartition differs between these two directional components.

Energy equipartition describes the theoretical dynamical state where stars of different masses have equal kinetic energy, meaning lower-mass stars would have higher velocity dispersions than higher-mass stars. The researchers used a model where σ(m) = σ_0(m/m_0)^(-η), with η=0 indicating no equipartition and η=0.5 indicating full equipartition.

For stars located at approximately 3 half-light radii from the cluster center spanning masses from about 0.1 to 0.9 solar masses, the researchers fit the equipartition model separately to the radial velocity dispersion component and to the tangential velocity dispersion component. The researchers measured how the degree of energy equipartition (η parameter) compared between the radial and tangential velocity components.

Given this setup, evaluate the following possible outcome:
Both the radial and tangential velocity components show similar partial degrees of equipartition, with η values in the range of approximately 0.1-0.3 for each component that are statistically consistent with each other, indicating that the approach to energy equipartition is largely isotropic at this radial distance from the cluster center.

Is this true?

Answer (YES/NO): NO